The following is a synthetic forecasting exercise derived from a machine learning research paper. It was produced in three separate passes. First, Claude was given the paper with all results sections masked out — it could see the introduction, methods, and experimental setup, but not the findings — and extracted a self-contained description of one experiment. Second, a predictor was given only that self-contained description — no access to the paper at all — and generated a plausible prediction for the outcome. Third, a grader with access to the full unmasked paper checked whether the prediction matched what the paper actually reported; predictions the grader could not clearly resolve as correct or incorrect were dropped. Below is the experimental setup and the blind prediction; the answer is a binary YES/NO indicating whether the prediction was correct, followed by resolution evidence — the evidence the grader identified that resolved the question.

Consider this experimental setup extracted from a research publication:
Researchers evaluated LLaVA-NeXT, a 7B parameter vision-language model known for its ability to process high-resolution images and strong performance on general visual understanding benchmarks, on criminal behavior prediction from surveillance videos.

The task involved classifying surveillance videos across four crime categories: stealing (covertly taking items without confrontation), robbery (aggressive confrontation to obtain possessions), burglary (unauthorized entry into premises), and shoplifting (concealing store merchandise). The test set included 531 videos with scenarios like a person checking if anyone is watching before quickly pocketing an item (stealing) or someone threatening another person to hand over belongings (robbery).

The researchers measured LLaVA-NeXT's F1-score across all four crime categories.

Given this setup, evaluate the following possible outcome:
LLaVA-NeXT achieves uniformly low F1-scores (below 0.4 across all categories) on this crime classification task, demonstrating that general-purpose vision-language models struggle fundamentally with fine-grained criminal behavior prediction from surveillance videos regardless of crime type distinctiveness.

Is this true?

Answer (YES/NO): NO